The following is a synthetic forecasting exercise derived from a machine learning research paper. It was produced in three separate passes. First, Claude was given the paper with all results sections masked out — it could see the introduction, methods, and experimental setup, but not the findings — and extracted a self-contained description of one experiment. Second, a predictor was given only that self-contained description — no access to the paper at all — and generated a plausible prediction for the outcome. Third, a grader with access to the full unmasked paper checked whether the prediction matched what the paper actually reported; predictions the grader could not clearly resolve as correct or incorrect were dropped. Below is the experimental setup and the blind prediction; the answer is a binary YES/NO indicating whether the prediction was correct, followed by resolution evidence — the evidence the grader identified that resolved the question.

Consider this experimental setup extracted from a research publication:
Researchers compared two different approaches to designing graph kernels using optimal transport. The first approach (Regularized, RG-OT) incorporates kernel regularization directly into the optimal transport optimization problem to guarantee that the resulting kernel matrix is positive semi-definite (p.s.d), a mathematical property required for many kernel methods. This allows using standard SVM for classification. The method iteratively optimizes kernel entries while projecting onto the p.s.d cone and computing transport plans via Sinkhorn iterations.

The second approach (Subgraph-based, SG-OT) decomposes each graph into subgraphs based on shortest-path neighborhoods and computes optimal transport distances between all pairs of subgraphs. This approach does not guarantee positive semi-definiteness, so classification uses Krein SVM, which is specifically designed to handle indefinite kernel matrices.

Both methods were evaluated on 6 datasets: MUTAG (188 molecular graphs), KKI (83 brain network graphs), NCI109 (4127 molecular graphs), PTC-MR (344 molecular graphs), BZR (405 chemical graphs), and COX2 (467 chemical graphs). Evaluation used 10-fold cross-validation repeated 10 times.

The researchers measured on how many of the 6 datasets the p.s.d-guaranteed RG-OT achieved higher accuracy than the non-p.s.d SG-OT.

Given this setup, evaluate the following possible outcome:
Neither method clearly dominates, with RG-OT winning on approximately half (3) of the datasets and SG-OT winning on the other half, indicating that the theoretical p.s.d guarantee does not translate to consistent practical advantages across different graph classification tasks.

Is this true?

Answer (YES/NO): NO